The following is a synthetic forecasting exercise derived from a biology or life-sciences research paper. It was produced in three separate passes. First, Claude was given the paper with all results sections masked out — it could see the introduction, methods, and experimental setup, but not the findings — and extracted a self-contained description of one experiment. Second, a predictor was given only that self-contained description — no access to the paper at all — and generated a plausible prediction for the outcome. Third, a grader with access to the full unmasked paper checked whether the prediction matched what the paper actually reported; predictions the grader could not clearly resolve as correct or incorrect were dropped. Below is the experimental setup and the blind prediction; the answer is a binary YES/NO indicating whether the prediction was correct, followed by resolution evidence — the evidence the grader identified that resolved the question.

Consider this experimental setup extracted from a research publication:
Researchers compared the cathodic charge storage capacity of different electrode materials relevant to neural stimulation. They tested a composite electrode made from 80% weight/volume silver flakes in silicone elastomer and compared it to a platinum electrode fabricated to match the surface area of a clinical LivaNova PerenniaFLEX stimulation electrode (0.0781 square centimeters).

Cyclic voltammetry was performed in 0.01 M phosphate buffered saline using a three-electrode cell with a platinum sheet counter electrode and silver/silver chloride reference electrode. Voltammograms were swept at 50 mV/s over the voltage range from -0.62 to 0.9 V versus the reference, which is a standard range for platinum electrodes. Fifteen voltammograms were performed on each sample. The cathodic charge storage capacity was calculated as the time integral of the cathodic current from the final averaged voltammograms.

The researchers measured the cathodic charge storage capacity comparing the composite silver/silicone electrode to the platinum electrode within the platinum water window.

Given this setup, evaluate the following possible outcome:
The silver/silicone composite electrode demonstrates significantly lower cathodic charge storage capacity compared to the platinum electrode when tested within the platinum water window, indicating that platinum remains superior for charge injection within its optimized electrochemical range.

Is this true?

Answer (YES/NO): NO